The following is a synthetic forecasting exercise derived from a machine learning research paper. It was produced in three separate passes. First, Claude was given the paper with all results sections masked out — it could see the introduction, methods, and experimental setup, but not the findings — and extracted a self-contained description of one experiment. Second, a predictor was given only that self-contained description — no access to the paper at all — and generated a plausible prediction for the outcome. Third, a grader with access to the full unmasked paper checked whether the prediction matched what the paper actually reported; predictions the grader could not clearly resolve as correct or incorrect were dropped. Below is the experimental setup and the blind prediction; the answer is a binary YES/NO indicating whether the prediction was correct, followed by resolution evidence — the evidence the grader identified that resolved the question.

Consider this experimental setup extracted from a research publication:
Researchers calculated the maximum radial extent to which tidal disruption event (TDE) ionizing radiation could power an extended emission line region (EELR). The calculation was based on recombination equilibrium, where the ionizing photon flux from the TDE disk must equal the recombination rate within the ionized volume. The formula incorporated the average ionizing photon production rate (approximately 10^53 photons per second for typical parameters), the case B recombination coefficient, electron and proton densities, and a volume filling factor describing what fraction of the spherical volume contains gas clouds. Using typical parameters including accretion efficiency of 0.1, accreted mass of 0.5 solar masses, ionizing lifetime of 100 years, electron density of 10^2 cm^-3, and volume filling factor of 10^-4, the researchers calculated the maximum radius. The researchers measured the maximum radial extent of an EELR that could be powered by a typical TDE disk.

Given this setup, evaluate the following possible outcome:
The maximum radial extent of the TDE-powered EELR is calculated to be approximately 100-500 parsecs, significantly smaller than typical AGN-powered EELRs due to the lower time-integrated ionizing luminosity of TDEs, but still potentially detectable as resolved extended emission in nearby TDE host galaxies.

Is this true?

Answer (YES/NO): NO